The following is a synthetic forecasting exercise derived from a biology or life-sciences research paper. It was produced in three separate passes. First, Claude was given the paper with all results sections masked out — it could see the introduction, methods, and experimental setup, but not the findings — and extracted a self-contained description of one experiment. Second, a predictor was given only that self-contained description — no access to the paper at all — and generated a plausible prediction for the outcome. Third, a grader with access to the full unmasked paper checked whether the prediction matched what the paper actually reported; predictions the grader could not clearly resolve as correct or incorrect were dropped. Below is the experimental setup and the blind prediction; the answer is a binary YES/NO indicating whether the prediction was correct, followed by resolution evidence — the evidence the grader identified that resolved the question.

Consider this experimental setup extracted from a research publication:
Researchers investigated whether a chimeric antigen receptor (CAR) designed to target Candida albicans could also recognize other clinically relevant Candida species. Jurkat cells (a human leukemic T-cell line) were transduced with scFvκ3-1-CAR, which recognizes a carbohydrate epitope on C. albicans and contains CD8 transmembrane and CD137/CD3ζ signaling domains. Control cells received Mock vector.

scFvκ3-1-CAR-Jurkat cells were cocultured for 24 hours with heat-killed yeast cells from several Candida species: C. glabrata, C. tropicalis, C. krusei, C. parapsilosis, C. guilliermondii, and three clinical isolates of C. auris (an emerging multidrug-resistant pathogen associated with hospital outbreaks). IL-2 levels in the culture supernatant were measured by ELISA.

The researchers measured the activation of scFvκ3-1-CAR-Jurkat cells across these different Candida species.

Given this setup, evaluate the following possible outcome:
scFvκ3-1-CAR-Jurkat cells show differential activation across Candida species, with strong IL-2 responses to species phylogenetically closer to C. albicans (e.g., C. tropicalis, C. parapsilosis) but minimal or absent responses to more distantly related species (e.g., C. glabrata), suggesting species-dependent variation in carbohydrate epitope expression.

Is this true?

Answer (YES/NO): NO